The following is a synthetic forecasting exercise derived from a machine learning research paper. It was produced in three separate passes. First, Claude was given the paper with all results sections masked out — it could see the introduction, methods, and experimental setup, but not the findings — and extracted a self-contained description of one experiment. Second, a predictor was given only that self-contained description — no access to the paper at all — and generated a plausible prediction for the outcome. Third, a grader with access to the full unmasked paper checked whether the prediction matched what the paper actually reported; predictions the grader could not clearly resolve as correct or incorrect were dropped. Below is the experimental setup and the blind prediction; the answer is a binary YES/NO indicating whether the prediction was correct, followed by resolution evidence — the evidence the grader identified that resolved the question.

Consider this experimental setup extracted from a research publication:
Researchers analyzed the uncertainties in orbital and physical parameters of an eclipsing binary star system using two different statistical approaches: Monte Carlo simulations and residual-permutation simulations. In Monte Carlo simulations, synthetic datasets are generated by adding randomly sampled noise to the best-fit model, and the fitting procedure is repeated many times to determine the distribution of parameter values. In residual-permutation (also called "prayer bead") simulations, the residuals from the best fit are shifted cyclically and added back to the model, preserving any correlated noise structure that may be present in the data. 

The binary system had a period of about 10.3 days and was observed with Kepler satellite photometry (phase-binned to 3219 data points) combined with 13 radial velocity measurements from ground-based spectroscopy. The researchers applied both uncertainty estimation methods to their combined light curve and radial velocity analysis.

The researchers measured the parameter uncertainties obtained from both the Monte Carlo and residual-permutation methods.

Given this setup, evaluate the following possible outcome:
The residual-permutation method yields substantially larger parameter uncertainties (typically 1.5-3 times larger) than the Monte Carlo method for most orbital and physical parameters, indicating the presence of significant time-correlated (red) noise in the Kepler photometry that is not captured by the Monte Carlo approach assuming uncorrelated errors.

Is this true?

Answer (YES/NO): YES